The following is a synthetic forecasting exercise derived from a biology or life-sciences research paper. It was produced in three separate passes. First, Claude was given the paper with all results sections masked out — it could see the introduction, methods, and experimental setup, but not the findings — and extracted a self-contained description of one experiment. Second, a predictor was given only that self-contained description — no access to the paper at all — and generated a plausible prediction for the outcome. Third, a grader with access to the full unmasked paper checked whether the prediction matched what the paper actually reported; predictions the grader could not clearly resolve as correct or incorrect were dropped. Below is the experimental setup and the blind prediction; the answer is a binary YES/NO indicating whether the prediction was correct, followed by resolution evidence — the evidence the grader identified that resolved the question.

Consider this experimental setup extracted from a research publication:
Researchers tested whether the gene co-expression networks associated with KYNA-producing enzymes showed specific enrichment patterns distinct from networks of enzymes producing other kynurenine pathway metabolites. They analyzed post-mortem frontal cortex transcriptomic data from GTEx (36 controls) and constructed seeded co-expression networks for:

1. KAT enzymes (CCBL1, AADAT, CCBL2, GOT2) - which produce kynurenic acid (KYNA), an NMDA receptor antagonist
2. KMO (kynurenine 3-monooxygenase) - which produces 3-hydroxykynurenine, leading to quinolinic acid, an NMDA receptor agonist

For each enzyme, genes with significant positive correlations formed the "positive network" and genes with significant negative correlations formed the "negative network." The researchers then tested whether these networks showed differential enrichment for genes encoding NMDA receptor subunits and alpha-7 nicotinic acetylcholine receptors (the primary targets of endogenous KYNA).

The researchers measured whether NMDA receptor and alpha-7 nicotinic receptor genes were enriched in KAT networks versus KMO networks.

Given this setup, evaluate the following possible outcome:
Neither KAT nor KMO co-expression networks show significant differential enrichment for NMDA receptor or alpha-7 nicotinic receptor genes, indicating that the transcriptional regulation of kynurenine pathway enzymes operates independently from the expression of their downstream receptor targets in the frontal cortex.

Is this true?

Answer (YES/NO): NO